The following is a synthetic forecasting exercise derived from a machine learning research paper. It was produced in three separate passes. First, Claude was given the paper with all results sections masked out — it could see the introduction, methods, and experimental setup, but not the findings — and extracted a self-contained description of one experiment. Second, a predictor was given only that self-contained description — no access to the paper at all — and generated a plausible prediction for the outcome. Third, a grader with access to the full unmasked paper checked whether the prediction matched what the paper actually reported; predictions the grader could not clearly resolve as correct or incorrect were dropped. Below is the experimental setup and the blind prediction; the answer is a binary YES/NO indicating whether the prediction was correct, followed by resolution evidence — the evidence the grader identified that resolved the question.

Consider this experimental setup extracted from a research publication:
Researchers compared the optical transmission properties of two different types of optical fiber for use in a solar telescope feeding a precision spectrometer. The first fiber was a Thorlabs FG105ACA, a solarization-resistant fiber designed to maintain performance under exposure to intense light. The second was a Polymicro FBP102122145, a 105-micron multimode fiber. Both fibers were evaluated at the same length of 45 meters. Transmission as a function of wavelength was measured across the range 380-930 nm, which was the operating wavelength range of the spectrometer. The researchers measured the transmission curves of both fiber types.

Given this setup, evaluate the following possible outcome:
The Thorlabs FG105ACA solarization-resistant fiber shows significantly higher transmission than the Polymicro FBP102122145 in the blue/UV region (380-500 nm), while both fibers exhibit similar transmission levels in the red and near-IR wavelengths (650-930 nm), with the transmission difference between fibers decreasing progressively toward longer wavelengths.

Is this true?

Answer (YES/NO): NO